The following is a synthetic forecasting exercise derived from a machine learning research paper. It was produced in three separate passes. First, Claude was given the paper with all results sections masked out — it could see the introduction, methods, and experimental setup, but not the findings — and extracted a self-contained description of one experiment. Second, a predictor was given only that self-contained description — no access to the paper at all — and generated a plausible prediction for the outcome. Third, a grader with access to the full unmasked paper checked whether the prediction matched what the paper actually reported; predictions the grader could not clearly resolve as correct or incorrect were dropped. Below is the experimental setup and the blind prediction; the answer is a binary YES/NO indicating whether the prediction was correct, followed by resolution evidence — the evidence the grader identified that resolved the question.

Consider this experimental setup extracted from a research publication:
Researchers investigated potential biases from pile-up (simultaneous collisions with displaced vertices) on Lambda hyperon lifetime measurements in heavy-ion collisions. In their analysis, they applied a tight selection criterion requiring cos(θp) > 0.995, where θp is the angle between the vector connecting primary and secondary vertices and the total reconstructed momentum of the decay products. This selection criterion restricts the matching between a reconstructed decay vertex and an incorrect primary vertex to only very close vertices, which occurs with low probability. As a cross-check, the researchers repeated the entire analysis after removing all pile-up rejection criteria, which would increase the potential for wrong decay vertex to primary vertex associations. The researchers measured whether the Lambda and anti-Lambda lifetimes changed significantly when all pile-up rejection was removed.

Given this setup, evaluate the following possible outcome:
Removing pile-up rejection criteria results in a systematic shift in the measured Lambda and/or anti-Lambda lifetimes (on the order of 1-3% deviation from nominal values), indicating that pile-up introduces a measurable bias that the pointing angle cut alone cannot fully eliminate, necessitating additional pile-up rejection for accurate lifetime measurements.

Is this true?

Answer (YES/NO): NO